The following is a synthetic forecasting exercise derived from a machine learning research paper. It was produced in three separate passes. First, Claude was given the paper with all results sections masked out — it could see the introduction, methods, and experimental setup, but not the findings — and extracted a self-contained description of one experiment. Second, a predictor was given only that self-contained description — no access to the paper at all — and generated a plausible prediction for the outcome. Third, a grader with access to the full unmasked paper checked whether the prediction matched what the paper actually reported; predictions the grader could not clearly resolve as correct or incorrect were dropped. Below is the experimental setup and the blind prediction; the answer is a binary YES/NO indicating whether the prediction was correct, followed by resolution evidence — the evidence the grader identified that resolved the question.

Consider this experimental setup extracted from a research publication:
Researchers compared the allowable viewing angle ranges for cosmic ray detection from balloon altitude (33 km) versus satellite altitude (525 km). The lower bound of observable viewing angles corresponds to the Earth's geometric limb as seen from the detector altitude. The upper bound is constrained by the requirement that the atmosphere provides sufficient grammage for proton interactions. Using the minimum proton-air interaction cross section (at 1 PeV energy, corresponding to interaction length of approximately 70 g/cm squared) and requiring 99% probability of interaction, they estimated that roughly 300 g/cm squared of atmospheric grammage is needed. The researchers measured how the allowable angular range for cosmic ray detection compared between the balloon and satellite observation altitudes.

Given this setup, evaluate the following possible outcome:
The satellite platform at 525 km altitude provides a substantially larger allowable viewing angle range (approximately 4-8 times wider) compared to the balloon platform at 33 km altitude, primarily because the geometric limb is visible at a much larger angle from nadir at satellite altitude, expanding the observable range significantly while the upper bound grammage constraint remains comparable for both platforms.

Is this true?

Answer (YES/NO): NO